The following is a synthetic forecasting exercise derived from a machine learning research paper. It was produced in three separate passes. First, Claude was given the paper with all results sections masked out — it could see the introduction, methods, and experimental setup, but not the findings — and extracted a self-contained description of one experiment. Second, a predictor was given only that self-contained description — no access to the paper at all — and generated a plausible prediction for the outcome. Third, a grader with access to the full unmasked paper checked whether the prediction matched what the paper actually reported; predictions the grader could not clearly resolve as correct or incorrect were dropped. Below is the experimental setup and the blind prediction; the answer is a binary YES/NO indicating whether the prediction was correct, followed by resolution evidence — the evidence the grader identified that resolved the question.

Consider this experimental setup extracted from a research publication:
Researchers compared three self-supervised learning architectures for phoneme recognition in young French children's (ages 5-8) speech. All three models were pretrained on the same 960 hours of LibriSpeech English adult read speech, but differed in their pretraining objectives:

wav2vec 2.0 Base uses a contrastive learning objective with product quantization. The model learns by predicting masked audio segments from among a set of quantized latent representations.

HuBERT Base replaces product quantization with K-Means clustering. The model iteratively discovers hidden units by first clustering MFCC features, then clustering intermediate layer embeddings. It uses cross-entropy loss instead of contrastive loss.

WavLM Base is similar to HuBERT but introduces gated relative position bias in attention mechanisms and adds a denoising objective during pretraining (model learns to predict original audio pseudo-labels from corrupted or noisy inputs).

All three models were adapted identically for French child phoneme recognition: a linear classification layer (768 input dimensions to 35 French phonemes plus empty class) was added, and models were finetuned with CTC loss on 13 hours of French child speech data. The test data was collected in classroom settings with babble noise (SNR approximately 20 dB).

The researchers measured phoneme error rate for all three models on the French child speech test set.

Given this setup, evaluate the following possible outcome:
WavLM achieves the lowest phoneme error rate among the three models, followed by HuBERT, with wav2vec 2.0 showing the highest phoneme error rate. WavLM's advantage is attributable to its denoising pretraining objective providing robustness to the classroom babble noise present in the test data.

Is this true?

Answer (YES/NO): NO